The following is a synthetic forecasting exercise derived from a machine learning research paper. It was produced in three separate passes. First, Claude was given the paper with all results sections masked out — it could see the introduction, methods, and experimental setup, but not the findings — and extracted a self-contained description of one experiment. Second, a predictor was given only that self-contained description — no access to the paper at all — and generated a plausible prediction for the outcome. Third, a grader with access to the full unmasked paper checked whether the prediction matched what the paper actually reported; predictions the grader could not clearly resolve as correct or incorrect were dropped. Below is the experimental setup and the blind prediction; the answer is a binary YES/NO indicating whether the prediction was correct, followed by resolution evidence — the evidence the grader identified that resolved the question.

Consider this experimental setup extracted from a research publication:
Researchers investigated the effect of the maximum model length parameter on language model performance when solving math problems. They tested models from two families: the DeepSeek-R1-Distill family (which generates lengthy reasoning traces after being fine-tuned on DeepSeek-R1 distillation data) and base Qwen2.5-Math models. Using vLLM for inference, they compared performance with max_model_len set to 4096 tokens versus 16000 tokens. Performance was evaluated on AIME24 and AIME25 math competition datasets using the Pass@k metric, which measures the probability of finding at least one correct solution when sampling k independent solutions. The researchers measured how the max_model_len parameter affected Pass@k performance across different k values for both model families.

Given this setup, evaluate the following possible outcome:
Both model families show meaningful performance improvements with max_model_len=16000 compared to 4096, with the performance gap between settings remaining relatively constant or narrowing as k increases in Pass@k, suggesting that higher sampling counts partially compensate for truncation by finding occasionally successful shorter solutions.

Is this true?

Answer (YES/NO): NO